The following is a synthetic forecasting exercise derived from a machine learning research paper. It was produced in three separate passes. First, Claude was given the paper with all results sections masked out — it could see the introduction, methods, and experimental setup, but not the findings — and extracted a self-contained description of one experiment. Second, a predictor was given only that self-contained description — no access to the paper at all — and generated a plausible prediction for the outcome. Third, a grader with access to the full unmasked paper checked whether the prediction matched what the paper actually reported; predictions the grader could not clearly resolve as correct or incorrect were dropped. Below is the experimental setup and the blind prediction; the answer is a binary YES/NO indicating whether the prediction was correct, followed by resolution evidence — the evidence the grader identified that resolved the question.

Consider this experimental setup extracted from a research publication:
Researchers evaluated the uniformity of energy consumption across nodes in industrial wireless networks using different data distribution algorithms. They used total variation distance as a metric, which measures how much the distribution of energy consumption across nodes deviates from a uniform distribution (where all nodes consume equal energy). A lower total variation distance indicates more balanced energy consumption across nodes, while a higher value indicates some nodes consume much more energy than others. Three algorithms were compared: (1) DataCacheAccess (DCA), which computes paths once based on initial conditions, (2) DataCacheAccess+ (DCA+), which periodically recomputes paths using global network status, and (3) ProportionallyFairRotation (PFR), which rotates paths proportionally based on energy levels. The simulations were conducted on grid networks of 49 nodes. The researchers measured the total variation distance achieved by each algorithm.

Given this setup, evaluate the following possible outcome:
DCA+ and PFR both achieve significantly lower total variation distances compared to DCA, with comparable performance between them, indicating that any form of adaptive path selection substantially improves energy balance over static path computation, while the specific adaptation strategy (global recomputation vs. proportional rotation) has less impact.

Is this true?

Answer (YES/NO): NO